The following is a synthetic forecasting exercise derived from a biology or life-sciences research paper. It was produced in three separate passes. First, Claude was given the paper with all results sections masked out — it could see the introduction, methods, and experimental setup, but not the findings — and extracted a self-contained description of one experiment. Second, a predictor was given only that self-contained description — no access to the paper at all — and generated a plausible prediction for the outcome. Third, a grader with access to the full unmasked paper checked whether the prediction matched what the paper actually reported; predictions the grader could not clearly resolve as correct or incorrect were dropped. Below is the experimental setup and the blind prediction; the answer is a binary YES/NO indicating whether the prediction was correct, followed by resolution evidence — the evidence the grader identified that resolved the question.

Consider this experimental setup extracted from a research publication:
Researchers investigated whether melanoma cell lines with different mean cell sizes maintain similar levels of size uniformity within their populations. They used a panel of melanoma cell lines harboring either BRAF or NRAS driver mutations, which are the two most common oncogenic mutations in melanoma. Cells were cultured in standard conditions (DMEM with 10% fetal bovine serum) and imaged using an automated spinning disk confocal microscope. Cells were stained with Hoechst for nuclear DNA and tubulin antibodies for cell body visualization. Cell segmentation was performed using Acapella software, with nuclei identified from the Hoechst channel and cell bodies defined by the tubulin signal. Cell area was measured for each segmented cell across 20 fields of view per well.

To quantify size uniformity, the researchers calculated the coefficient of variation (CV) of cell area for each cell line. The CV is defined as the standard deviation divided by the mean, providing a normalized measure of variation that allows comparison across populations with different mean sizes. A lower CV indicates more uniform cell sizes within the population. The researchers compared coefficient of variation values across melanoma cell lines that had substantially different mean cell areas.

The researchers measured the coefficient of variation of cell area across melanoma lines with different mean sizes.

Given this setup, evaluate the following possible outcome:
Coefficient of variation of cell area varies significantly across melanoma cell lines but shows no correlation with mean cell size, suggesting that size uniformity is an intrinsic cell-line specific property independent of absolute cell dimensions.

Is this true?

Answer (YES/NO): NO